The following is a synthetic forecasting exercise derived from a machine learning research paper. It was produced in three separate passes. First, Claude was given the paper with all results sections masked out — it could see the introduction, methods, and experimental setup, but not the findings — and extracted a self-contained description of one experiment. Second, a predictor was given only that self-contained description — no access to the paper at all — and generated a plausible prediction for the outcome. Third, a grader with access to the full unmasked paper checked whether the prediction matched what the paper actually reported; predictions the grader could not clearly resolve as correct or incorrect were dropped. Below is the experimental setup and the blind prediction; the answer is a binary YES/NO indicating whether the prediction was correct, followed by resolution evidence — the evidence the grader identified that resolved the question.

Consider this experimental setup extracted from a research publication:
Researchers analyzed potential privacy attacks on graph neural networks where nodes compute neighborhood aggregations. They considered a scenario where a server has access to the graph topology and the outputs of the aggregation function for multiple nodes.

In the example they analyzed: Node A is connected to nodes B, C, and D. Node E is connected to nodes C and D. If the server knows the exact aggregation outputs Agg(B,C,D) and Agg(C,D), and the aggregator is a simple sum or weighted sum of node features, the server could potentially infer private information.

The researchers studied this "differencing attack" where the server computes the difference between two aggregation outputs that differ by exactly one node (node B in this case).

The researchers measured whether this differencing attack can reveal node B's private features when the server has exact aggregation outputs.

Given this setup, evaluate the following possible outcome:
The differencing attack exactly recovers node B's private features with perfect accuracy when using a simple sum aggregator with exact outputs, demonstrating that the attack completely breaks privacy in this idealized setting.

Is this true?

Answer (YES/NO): YES